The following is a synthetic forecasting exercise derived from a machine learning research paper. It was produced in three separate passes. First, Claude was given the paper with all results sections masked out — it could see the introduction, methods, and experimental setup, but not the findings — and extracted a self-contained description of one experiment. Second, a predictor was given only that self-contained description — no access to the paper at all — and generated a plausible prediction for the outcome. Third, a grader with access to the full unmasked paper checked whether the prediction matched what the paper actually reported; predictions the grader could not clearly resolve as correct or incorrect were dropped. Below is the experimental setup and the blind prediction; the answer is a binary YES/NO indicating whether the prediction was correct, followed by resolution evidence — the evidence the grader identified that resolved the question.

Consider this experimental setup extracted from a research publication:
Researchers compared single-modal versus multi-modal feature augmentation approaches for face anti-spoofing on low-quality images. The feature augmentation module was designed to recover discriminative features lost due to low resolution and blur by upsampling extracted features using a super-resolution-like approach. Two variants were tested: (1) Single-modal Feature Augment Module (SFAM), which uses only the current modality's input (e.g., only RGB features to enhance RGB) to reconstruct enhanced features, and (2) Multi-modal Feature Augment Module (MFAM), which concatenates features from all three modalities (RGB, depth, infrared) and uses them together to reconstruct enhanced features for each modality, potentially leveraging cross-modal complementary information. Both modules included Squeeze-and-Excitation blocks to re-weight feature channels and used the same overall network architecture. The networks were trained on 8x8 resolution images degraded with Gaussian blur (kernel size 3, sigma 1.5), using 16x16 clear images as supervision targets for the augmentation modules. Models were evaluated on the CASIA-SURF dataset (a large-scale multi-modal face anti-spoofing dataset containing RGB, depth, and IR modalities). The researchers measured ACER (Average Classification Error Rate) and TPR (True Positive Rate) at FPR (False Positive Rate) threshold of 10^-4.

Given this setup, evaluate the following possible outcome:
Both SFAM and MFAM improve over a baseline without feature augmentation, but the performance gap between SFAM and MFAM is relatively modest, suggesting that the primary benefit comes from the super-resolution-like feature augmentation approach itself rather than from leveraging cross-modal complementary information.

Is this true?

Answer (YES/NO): NO